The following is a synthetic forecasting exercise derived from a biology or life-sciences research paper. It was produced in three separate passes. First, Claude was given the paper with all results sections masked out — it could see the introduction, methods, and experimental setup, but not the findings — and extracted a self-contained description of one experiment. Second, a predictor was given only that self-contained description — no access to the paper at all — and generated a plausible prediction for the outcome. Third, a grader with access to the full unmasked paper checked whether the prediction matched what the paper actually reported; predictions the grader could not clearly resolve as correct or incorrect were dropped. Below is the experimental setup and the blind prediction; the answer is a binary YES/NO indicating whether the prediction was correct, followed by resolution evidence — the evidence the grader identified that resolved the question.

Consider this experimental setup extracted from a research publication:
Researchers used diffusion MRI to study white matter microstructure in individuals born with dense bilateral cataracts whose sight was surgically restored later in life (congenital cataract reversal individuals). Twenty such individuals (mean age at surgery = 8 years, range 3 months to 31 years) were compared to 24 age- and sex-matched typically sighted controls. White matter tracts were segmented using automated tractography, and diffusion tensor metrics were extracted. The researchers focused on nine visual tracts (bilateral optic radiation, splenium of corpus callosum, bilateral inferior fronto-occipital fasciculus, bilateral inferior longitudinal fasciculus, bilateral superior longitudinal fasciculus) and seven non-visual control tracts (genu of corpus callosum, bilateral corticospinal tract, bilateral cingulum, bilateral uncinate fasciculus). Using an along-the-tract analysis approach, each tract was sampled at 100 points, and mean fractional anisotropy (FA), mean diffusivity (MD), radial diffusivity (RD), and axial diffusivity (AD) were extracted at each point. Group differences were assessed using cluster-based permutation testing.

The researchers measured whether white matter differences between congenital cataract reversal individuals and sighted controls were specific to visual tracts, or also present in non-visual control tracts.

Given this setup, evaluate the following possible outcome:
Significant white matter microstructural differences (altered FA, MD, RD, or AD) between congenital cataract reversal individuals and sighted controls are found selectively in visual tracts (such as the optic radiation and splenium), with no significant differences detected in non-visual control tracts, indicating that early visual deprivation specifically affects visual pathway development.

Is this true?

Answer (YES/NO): NO